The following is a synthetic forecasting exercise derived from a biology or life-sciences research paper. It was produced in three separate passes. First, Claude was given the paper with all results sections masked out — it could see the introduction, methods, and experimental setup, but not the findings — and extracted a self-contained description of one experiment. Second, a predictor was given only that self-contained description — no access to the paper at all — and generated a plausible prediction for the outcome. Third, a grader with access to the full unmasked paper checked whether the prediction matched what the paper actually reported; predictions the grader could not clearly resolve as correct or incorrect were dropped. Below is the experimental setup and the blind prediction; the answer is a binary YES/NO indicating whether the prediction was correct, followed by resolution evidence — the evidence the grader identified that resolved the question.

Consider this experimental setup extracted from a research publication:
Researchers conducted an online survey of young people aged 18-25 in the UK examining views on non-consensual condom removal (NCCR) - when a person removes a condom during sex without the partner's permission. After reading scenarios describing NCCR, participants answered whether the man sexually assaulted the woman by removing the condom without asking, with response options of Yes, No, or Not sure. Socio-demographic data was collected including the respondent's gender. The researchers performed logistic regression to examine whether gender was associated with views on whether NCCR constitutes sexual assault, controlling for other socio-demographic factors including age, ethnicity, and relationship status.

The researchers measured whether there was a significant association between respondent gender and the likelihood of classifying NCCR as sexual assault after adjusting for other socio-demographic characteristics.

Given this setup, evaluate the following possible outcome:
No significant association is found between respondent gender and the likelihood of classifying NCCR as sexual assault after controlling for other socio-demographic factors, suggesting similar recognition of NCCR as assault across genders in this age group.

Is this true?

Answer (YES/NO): NO